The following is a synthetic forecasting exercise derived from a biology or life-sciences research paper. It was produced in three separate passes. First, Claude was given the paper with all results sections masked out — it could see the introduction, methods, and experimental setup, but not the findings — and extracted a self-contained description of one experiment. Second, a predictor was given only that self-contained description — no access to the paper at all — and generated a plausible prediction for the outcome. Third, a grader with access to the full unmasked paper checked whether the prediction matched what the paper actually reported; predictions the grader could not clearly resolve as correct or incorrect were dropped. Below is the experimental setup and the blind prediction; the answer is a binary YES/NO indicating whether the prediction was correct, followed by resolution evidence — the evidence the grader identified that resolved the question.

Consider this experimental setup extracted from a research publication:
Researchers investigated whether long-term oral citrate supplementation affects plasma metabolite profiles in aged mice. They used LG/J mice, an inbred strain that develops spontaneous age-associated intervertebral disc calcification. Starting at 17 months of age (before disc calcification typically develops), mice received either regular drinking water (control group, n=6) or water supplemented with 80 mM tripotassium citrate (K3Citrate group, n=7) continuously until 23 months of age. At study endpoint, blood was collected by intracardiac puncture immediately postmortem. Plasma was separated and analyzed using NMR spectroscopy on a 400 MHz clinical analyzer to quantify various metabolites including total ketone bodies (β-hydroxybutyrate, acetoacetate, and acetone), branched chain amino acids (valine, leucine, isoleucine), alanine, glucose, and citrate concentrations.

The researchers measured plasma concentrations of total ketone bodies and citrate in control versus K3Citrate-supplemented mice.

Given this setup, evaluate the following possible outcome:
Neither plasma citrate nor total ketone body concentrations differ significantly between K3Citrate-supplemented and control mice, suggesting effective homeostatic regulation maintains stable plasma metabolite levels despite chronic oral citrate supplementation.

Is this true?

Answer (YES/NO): YES